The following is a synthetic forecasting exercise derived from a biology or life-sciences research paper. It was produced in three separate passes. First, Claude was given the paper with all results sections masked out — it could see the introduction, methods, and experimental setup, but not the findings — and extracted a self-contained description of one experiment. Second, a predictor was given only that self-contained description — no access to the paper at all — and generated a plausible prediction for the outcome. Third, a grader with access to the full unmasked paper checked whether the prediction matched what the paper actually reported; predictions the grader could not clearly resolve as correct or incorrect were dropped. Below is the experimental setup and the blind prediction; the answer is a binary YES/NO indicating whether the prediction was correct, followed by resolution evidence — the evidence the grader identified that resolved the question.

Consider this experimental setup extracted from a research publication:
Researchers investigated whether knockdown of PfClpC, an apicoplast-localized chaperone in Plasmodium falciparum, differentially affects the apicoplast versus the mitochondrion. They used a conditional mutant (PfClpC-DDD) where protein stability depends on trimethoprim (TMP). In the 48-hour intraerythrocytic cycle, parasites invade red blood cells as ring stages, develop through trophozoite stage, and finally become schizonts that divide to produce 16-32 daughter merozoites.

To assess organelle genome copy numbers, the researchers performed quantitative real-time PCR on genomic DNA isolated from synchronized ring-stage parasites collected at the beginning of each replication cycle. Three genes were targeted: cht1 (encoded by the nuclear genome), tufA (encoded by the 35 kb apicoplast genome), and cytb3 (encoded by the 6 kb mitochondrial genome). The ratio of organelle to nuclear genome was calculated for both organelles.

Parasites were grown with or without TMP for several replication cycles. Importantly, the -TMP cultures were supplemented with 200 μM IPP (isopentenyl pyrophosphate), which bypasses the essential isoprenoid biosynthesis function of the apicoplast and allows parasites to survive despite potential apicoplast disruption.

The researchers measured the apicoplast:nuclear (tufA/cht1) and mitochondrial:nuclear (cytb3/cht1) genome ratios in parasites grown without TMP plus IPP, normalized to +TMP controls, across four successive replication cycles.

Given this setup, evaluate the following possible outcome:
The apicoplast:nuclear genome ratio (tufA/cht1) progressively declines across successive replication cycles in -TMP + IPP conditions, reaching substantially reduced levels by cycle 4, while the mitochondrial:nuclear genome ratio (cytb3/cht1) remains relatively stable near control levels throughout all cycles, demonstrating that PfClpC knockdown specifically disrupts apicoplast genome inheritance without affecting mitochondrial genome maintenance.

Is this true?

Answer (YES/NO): YES